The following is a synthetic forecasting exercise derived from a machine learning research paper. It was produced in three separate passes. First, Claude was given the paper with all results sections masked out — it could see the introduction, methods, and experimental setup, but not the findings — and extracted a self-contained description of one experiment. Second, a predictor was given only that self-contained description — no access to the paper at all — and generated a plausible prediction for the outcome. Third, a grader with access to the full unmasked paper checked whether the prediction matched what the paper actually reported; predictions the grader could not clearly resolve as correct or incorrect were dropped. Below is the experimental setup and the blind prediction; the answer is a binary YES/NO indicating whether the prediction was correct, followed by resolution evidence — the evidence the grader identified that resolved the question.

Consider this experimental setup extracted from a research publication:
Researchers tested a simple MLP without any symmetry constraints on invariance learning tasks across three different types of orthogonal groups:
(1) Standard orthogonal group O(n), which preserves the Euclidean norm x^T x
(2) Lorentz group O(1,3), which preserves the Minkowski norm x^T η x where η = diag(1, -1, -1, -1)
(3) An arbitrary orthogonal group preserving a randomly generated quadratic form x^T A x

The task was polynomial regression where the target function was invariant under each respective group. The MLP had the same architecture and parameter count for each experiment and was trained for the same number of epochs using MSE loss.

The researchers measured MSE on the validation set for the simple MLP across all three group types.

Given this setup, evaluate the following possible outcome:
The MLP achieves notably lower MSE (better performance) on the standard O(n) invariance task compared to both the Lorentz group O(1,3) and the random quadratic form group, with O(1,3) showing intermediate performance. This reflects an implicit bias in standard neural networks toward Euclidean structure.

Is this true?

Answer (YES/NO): NO